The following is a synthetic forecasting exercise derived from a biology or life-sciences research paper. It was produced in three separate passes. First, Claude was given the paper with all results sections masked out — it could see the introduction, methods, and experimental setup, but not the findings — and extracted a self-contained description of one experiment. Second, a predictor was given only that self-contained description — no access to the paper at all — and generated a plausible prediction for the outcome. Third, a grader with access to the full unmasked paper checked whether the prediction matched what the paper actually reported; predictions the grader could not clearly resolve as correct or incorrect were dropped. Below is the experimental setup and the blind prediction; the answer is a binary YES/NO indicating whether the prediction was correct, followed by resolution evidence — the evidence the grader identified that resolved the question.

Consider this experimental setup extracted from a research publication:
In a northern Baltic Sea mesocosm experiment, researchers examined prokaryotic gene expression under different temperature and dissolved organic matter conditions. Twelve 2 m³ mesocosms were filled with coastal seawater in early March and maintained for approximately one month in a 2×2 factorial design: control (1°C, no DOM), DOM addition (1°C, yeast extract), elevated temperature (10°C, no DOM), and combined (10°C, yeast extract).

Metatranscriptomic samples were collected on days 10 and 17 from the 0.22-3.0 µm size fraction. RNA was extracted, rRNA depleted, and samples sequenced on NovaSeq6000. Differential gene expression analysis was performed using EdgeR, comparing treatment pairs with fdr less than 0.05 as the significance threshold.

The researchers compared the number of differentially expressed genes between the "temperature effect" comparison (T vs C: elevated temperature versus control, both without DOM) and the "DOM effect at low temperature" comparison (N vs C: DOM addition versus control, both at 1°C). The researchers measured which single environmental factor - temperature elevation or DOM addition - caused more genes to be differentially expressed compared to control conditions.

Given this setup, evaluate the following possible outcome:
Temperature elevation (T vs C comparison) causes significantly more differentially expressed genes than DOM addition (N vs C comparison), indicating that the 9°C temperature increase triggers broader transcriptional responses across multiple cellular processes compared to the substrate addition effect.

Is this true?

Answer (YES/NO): NO